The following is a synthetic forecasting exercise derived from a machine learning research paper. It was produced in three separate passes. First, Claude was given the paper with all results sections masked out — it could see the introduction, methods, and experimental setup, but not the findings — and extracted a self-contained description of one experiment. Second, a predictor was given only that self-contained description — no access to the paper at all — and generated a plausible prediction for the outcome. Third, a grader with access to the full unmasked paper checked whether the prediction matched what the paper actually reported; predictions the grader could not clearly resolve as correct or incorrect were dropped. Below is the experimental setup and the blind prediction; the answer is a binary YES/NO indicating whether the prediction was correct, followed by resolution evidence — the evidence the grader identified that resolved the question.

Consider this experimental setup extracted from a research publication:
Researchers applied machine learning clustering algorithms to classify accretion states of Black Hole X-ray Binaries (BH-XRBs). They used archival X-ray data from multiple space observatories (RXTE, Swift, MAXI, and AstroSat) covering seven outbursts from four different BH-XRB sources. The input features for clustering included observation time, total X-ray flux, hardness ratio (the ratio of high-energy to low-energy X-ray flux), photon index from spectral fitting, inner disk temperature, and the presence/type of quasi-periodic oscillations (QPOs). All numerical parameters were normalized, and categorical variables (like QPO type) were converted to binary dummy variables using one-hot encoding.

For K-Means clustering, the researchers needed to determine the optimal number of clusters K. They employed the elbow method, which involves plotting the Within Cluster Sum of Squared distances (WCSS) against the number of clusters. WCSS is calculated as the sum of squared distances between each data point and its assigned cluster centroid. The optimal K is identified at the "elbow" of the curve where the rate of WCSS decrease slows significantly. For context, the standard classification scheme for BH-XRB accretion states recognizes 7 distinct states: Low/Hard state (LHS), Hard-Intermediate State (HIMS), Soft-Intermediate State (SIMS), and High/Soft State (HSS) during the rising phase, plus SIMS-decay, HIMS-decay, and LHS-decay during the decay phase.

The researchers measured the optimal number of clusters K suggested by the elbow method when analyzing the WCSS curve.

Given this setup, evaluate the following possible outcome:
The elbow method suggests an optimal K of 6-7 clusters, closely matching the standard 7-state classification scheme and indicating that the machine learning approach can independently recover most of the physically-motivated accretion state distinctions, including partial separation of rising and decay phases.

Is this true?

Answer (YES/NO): NO